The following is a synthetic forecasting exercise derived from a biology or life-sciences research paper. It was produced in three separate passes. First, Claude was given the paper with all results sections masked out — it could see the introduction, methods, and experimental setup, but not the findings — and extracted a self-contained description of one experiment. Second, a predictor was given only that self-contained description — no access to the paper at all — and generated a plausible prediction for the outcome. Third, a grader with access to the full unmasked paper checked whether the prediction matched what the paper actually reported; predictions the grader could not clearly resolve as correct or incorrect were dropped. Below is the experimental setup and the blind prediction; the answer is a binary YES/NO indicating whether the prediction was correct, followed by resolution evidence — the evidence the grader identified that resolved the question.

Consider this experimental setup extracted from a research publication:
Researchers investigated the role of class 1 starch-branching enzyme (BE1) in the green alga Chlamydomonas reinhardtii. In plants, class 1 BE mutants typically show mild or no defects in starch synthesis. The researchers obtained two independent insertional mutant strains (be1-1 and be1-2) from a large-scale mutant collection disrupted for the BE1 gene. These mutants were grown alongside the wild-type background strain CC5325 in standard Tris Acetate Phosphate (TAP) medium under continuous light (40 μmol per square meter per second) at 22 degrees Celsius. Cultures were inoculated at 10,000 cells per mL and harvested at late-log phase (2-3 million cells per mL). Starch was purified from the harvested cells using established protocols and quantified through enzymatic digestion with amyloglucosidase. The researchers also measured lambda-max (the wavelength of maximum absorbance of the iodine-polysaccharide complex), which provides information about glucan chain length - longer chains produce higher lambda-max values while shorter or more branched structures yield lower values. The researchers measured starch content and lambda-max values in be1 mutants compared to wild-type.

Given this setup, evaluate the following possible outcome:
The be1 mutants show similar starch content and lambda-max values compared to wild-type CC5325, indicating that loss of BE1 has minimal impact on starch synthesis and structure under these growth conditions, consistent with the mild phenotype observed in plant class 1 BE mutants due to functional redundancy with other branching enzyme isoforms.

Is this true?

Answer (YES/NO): YES